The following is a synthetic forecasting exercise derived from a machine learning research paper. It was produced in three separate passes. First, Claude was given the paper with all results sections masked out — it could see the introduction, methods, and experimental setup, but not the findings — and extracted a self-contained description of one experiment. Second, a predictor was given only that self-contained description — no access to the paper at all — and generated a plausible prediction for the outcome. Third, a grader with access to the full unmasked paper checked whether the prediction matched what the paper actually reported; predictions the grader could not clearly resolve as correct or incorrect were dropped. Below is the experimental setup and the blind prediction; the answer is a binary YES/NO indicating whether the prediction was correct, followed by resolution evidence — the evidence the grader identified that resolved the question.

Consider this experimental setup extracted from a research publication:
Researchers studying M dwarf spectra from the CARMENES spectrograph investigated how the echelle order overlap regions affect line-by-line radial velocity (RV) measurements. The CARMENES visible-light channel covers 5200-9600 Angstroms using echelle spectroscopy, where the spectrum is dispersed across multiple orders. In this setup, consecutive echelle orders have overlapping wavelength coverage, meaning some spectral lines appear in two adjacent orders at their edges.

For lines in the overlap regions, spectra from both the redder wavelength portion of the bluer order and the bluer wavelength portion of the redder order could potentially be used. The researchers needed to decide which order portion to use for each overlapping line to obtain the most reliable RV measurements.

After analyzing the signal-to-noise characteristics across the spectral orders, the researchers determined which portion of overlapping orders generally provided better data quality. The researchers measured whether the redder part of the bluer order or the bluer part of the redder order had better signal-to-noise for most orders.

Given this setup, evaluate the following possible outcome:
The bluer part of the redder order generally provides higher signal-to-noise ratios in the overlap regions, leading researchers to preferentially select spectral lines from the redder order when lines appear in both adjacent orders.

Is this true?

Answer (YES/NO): NO